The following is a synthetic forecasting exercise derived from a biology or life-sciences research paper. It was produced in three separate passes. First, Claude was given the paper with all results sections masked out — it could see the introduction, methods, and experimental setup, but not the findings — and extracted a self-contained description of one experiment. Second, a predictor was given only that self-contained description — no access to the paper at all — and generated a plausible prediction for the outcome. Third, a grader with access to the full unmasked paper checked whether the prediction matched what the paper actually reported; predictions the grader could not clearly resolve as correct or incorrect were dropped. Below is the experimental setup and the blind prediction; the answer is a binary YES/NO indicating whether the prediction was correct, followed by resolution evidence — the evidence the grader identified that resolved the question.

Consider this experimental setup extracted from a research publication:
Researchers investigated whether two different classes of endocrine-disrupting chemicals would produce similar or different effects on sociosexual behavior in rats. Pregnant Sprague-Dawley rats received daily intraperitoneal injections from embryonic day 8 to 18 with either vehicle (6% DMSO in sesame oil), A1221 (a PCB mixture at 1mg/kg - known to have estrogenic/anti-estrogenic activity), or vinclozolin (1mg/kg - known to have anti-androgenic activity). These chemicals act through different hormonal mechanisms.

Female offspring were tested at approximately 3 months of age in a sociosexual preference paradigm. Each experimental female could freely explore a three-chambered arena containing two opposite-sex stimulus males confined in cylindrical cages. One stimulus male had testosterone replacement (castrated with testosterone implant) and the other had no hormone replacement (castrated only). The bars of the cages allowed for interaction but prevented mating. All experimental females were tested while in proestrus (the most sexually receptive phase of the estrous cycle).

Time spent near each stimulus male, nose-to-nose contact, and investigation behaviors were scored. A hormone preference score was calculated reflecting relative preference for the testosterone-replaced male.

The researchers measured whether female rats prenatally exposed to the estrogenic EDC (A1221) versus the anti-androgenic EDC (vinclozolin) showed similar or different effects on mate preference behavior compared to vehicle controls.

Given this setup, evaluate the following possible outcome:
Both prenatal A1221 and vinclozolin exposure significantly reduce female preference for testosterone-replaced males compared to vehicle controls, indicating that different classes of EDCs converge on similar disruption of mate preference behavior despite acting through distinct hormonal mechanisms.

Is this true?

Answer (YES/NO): NO